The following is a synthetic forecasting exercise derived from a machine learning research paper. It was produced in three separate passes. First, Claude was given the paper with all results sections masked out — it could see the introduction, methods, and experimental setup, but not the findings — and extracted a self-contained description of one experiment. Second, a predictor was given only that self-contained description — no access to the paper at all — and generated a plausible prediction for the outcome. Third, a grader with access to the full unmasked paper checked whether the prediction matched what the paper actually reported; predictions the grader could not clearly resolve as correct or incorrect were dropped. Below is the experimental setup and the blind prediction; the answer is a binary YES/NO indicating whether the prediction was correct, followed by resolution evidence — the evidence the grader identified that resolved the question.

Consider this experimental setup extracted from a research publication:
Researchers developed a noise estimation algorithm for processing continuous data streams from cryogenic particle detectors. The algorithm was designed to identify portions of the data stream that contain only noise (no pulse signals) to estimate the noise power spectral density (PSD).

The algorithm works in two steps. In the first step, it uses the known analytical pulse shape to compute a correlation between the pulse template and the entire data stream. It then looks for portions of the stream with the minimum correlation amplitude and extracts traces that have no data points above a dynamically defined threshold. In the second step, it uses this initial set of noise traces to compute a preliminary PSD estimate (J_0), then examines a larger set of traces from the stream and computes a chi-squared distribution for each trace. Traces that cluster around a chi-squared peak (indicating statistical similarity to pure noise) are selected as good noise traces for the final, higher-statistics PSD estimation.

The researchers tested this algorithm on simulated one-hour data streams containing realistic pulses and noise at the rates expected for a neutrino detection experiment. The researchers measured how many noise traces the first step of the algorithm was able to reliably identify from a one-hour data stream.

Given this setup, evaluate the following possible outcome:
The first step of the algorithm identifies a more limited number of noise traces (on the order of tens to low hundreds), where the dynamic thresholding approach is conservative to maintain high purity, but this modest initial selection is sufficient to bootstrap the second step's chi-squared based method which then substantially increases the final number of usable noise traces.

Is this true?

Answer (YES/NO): YES